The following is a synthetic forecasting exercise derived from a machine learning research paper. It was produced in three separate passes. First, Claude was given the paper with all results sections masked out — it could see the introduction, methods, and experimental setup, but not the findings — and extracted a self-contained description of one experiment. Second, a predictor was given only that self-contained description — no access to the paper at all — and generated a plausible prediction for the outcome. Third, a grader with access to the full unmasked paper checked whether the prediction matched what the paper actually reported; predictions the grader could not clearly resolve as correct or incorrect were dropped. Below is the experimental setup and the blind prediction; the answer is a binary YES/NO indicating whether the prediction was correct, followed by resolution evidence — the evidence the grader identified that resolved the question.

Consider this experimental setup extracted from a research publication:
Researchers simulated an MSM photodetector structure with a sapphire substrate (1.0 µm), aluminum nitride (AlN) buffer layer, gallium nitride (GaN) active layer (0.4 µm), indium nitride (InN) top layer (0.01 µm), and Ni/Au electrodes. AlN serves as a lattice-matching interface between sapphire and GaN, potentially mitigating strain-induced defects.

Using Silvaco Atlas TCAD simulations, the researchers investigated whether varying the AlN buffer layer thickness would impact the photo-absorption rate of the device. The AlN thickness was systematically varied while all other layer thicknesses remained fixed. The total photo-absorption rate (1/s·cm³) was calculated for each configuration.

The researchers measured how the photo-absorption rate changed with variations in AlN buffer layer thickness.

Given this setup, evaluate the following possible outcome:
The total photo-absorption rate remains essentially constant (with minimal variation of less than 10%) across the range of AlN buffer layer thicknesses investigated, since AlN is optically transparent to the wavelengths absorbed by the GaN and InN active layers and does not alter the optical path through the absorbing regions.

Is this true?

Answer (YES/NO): YES